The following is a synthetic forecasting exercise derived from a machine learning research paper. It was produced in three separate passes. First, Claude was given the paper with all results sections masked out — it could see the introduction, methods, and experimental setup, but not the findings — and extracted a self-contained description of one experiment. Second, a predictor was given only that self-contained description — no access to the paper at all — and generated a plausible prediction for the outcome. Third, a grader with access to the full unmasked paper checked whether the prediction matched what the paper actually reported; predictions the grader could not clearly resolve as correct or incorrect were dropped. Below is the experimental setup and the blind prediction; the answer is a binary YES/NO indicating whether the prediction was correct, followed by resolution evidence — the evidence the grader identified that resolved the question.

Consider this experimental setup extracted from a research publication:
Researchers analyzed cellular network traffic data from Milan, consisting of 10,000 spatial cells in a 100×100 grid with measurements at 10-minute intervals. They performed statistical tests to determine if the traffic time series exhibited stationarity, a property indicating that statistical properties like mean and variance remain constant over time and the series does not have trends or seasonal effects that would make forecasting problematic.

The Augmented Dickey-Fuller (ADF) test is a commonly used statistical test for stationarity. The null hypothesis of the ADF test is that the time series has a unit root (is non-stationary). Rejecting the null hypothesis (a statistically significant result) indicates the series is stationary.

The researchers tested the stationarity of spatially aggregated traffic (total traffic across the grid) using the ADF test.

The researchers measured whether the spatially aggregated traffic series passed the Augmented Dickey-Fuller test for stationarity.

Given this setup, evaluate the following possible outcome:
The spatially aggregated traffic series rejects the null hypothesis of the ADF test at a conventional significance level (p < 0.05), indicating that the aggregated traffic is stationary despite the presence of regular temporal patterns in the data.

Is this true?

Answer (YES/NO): YES